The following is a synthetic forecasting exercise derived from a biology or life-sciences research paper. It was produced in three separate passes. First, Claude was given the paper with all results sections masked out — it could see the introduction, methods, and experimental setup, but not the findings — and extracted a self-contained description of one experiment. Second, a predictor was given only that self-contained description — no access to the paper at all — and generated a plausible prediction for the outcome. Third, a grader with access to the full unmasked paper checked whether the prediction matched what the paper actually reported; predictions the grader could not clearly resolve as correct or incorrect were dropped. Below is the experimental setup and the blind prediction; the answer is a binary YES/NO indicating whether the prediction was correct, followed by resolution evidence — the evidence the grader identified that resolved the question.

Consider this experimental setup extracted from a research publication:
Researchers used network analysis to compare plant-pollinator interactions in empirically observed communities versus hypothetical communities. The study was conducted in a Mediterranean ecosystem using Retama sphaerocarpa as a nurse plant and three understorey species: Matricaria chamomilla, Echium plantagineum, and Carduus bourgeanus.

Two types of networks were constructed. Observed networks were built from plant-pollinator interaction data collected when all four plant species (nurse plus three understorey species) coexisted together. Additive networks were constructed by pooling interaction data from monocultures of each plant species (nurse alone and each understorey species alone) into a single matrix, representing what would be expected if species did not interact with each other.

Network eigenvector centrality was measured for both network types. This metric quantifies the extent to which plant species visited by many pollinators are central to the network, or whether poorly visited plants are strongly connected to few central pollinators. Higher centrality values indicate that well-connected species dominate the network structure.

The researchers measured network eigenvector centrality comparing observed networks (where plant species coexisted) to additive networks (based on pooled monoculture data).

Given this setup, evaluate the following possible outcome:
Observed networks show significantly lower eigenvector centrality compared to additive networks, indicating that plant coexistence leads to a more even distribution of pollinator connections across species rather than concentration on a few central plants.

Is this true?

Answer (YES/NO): YES